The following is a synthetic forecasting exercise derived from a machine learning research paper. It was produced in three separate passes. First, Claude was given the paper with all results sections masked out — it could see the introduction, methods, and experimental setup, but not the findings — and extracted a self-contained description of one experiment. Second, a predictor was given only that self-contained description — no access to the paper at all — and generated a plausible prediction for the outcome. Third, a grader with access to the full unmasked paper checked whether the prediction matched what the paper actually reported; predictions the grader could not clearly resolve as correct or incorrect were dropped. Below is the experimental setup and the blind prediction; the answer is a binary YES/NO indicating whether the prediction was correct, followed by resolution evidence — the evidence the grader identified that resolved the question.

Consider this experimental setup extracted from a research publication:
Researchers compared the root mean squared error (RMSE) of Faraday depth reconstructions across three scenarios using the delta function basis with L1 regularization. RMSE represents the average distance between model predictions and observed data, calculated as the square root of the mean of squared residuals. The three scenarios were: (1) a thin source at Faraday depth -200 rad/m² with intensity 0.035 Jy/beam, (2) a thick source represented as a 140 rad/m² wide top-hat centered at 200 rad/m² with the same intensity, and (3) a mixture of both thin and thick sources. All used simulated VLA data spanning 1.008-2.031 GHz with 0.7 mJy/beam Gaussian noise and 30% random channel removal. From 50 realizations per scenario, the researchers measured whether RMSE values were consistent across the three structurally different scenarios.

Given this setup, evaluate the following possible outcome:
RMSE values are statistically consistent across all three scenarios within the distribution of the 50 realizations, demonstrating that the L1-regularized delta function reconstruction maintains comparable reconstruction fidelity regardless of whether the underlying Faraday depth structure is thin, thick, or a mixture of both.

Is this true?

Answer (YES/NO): YES